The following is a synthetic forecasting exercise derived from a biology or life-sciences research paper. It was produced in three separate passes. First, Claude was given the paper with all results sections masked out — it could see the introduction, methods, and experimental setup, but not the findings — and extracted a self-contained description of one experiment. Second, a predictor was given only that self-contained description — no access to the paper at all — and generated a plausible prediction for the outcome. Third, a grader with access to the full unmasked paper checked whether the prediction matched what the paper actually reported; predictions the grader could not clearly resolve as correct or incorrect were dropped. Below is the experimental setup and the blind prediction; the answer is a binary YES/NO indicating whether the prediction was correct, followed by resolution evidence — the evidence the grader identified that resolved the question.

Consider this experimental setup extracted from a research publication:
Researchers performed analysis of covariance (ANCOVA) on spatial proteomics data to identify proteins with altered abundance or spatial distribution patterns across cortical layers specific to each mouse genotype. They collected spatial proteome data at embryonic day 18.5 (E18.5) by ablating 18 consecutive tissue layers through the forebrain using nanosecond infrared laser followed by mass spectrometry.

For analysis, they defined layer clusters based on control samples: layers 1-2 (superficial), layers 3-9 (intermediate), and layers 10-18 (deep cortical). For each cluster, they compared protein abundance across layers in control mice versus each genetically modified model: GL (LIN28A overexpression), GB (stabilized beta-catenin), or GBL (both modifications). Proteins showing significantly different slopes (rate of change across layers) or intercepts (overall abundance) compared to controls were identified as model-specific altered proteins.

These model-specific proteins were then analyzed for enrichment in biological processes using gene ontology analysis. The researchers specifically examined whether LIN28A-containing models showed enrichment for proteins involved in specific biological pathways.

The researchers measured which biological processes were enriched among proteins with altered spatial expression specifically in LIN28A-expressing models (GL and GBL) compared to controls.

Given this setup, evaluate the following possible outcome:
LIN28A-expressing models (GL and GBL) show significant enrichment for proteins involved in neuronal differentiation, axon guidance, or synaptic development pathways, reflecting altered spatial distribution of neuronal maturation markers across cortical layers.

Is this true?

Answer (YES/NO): NO